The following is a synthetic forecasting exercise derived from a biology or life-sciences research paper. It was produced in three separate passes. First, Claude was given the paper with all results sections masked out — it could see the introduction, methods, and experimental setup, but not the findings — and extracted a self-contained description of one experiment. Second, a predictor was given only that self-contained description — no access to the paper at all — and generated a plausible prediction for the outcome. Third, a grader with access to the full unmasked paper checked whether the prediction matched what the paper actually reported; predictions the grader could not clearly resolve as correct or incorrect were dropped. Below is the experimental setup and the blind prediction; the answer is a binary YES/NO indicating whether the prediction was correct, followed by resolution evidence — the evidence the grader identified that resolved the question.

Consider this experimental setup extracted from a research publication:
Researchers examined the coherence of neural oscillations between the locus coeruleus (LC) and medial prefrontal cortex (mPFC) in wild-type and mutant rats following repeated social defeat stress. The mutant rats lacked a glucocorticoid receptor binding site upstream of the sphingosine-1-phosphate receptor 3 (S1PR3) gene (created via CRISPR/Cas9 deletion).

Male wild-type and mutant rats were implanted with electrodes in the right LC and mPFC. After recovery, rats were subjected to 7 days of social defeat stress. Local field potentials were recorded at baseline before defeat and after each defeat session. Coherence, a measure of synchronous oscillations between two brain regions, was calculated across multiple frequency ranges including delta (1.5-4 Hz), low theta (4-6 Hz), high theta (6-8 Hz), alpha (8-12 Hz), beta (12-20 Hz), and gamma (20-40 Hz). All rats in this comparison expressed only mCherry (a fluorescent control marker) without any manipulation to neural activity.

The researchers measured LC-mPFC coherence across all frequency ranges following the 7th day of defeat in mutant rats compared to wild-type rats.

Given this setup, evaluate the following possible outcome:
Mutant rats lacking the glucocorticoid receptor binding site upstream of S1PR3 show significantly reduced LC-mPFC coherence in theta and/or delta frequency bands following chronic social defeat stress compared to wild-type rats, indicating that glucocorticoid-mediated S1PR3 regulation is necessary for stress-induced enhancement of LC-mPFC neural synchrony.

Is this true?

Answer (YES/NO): NO